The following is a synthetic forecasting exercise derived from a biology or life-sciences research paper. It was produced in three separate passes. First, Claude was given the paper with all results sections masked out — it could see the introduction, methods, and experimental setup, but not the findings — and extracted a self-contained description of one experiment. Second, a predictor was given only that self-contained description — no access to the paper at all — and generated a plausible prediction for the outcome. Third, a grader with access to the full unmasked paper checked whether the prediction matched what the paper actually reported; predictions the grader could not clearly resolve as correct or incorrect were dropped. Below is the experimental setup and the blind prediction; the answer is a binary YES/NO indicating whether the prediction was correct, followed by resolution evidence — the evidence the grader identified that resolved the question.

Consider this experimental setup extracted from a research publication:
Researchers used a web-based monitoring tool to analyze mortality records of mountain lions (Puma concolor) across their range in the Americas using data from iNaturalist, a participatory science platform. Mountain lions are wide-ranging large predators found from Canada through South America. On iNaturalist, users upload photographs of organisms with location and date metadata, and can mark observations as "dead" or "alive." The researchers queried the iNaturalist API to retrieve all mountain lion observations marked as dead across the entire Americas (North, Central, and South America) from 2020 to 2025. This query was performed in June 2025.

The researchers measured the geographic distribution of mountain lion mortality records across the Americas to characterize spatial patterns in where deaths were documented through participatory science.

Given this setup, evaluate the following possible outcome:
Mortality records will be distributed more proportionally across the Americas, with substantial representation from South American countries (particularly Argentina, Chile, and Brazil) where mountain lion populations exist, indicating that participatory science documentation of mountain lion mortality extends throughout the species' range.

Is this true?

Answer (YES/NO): YES